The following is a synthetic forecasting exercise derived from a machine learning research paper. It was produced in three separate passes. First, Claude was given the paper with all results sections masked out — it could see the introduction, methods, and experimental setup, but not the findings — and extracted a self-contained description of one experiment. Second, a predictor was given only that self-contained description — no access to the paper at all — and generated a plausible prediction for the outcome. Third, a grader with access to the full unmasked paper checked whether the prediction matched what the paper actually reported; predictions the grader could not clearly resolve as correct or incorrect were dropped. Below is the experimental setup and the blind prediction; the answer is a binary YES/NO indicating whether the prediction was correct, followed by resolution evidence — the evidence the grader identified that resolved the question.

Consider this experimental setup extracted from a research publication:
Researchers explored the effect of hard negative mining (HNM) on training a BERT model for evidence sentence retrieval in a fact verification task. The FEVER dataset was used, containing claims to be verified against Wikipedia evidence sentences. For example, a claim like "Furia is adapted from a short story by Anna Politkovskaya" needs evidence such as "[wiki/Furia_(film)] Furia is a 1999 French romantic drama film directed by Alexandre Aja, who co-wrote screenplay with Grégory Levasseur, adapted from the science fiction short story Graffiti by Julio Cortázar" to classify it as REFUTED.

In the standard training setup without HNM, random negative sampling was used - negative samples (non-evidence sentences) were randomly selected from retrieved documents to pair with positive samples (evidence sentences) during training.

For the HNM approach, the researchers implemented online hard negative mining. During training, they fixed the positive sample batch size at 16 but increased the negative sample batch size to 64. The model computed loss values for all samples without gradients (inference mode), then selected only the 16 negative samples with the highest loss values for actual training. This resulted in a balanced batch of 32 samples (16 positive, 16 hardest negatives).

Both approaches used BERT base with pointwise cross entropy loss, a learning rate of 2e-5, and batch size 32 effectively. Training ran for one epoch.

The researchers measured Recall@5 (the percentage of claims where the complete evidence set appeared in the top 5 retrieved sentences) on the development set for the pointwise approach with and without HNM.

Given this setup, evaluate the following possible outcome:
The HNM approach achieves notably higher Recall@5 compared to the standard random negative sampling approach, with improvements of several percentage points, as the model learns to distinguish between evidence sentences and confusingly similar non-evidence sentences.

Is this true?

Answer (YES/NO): NO